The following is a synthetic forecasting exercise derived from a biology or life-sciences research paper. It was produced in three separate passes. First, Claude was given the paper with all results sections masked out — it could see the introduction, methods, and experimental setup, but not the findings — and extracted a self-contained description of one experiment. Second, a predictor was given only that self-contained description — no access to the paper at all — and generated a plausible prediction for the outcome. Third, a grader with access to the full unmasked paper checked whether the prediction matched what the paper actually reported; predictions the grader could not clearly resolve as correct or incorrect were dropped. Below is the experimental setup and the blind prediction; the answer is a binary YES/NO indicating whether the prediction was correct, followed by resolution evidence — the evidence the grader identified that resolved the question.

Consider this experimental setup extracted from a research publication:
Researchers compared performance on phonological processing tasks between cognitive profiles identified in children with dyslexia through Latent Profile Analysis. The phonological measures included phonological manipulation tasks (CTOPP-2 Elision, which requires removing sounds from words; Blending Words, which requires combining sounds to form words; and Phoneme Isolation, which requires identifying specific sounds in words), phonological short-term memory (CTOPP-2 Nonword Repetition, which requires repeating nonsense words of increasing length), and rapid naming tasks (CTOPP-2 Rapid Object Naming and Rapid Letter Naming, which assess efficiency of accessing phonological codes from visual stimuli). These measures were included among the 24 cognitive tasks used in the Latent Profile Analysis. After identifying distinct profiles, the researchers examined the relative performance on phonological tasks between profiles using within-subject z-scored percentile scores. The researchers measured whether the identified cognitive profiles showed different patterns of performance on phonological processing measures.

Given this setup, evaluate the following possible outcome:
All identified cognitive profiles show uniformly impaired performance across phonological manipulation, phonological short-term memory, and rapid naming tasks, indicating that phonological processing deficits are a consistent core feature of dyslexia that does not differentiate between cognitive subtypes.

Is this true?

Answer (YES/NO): NO